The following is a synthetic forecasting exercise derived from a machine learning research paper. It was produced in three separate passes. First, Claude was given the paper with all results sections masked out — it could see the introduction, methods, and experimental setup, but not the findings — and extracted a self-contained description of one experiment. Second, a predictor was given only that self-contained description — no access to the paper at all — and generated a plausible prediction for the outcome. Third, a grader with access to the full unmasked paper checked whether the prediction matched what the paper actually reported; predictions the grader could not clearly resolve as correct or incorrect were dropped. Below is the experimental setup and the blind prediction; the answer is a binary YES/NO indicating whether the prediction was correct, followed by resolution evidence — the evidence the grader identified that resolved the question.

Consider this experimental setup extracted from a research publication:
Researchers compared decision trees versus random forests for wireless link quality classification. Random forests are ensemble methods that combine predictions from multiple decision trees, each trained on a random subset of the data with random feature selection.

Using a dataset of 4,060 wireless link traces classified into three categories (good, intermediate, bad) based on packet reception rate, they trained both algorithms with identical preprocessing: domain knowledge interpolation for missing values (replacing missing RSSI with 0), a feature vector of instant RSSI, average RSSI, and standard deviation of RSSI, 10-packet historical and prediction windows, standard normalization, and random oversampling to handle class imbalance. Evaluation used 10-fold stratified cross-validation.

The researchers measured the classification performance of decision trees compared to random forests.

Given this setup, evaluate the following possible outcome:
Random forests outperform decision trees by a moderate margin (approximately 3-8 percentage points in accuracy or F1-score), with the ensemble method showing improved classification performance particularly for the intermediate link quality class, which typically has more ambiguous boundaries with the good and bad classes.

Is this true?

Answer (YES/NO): NO